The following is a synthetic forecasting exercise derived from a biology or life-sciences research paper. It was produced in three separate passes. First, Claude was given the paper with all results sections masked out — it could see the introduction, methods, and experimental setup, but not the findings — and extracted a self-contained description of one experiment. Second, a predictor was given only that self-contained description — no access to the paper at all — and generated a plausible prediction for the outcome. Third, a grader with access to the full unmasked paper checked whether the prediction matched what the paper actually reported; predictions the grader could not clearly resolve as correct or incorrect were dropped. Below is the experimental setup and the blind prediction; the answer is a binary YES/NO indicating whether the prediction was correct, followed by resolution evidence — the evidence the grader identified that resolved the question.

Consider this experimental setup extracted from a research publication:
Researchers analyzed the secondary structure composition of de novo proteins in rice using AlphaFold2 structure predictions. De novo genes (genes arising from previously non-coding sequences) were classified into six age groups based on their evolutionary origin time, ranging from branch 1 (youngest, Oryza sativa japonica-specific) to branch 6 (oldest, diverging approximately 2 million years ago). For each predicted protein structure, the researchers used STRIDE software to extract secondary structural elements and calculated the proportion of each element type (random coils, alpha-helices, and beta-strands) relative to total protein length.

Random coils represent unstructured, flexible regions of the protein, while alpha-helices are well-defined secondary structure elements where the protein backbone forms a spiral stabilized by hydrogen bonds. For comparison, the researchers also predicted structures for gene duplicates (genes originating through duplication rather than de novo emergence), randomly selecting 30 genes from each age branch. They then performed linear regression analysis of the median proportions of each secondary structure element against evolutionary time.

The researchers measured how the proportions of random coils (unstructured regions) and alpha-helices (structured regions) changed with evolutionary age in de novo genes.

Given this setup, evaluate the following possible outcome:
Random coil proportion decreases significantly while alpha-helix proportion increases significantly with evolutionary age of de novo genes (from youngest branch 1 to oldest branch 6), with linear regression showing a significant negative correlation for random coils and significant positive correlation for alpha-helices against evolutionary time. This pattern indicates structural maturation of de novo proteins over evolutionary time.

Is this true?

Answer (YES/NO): YES